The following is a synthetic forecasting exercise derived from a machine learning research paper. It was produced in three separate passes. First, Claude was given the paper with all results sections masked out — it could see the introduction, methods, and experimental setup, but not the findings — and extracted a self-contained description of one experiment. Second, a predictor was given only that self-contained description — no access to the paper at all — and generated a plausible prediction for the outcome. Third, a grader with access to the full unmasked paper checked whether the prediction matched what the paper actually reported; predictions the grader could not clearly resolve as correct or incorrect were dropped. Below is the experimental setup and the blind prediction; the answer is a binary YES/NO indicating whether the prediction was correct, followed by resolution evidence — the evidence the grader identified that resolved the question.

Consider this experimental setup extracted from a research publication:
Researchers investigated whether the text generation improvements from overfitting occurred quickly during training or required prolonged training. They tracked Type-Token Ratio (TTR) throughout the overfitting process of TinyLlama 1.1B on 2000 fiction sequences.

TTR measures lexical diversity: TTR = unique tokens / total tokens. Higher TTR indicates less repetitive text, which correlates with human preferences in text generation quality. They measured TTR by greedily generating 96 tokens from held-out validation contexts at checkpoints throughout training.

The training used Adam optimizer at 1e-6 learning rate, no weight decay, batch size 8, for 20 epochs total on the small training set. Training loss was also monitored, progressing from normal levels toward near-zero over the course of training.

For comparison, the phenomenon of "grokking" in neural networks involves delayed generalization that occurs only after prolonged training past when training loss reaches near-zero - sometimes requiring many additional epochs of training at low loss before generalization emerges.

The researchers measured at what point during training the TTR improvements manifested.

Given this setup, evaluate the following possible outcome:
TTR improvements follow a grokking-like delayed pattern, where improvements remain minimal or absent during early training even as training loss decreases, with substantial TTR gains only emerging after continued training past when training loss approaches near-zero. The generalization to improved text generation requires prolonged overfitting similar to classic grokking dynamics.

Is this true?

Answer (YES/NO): NO